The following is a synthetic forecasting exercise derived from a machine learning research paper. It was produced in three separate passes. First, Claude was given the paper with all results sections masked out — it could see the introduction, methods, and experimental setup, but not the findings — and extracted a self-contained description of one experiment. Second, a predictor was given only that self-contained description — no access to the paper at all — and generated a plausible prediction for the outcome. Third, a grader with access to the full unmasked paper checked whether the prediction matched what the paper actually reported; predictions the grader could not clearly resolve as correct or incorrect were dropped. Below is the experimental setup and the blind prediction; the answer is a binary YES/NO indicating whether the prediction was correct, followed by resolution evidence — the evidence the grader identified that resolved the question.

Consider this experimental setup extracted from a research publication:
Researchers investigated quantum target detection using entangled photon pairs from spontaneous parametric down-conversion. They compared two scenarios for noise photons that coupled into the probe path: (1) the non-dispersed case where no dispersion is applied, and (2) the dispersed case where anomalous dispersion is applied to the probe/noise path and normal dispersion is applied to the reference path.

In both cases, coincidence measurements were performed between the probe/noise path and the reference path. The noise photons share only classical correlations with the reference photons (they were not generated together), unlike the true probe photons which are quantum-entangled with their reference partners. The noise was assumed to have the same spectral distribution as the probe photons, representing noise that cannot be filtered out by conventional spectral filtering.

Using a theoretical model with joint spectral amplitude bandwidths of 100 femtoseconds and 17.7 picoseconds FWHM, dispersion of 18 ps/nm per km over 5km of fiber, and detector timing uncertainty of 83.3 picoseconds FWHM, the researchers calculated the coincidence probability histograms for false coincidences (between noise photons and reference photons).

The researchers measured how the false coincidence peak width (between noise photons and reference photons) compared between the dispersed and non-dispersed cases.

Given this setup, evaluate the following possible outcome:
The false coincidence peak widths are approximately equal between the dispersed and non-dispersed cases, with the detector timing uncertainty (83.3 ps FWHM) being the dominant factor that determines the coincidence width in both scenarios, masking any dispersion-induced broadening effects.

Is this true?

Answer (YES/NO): NO